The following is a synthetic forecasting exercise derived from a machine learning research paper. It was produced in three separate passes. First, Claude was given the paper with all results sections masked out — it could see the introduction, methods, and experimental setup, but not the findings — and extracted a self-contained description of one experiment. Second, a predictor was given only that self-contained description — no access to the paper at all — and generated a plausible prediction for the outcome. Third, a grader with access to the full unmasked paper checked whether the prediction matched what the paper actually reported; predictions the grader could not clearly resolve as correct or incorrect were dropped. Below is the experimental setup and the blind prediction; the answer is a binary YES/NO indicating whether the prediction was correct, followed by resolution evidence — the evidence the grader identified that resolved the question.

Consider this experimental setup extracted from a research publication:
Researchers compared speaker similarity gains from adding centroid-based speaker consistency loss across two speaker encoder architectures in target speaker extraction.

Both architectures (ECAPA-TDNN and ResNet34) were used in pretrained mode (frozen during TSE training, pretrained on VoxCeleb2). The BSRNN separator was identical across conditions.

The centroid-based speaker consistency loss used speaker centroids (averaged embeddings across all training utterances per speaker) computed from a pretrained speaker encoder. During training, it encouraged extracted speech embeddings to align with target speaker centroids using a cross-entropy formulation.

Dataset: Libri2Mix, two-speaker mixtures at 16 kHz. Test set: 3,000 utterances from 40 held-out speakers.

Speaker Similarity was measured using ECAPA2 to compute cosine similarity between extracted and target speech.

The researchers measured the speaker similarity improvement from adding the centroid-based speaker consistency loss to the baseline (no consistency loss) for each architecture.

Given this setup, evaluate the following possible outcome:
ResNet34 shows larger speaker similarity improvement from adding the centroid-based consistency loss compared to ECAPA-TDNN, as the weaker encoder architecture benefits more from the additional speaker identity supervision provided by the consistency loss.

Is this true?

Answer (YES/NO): NO